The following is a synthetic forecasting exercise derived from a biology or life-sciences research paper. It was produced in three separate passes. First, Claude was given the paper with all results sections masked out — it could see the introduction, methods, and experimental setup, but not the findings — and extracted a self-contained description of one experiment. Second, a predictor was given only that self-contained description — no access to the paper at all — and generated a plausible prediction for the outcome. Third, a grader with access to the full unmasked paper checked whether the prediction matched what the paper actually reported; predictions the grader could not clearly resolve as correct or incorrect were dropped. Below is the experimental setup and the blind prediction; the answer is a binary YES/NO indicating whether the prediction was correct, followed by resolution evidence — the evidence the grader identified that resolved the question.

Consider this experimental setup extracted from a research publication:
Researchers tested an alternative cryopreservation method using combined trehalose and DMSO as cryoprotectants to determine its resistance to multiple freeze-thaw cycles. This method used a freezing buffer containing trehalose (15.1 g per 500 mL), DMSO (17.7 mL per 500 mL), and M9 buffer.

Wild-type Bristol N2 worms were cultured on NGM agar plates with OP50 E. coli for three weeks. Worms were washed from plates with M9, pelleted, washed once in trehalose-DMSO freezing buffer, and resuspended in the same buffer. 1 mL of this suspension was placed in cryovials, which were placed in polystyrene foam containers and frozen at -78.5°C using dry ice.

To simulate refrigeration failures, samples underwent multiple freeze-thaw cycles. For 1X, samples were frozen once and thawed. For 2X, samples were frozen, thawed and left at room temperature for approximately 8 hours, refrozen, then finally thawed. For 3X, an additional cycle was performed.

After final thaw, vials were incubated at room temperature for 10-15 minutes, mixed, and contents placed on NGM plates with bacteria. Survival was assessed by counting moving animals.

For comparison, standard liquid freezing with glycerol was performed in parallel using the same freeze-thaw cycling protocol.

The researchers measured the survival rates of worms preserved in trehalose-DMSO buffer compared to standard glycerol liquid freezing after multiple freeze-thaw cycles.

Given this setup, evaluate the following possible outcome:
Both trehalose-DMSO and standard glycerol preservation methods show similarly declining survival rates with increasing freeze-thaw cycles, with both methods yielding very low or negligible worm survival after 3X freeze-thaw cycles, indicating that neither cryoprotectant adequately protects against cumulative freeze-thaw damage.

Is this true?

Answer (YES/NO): YES